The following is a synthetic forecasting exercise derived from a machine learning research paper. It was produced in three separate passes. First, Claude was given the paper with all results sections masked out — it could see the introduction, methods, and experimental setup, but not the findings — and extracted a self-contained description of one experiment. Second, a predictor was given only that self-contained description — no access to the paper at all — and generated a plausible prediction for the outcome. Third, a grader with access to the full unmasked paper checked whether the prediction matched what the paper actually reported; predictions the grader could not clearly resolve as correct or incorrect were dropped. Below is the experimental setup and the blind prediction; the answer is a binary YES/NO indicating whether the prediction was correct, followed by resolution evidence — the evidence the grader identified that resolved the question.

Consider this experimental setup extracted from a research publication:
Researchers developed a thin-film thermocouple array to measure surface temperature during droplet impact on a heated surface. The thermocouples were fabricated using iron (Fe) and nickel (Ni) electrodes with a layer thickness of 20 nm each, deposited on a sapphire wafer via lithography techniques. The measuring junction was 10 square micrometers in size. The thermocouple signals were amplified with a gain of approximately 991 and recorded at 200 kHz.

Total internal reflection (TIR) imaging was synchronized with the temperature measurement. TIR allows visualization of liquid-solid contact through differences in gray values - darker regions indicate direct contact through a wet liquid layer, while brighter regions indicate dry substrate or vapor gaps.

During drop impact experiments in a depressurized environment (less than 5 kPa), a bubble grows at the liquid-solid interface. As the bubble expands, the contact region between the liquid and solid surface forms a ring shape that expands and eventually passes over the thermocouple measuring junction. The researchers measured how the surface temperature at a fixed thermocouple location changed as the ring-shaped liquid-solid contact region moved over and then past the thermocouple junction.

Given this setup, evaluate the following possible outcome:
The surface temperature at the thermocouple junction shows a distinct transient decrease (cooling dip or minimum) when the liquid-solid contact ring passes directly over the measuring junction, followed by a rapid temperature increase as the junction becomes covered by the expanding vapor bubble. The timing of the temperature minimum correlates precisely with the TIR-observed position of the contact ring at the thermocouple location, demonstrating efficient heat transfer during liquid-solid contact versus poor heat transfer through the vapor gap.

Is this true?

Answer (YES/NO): NO